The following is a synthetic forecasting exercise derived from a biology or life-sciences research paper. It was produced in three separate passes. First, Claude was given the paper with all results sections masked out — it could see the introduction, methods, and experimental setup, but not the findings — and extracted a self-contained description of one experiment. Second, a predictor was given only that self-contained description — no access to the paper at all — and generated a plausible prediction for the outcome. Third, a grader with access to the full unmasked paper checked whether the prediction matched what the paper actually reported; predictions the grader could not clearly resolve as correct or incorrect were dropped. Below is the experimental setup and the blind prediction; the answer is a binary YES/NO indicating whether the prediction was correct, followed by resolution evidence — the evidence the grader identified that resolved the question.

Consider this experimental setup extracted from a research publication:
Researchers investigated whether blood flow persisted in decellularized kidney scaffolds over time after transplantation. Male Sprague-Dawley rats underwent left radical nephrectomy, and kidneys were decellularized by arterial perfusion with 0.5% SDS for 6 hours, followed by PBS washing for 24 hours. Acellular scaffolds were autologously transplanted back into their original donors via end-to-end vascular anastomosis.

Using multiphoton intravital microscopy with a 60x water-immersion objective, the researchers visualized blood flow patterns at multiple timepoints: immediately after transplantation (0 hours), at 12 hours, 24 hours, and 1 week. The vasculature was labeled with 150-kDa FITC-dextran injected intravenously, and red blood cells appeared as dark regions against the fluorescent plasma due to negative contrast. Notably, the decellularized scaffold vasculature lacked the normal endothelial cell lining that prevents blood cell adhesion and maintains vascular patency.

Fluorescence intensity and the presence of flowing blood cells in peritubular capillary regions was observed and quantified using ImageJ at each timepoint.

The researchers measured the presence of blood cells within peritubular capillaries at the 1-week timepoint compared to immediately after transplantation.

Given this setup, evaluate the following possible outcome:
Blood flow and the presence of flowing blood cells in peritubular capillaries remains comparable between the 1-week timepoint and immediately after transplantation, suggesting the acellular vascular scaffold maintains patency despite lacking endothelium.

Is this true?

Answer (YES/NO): NO